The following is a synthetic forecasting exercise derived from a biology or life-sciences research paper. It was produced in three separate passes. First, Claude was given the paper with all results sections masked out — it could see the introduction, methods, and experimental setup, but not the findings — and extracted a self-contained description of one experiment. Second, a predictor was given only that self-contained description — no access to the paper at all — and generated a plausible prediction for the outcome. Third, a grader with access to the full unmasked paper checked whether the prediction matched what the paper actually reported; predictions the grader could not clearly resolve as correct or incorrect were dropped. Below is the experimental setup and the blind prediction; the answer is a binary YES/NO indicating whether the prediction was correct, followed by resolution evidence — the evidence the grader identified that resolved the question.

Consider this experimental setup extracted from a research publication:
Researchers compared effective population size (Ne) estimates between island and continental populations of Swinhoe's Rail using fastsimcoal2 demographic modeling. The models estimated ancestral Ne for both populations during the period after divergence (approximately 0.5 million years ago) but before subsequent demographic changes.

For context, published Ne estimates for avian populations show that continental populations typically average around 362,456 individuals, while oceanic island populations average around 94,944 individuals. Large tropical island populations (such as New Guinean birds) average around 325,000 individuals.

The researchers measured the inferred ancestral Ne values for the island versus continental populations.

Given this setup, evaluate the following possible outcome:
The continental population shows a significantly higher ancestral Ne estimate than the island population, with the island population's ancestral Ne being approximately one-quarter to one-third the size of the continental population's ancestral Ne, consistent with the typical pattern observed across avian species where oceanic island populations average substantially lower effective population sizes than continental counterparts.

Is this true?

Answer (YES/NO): NO